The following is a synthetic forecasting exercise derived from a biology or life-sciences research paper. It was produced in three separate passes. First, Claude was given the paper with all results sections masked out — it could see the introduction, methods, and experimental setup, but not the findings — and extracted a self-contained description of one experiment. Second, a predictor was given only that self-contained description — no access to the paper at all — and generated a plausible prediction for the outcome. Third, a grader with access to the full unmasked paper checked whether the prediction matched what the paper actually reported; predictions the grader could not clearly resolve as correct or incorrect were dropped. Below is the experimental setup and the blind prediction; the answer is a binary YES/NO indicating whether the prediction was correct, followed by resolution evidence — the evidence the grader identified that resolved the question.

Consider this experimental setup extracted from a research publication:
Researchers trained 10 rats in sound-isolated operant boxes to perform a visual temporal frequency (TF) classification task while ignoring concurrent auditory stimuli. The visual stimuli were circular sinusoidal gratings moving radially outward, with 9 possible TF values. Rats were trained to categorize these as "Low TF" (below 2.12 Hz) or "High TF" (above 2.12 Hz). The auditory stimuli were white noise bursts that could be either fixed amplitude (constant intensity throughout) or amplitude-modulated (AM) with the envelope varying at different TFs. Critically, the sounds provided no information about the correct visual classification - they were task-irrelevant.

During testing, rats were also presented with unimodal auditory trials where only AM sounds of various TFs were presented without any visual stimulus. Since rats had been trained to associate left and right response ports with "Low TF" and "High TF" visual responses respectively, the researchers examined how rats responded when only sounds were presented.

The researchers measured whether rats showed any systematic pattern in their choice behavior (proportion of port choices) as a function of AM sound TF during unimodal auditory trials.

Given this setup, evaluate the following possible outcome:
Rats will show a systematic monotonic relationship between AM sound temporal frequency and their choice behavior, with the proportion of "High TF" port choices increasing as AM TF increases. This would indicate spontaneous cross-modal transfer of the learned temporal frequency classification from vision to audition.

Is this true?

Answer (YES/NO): NO